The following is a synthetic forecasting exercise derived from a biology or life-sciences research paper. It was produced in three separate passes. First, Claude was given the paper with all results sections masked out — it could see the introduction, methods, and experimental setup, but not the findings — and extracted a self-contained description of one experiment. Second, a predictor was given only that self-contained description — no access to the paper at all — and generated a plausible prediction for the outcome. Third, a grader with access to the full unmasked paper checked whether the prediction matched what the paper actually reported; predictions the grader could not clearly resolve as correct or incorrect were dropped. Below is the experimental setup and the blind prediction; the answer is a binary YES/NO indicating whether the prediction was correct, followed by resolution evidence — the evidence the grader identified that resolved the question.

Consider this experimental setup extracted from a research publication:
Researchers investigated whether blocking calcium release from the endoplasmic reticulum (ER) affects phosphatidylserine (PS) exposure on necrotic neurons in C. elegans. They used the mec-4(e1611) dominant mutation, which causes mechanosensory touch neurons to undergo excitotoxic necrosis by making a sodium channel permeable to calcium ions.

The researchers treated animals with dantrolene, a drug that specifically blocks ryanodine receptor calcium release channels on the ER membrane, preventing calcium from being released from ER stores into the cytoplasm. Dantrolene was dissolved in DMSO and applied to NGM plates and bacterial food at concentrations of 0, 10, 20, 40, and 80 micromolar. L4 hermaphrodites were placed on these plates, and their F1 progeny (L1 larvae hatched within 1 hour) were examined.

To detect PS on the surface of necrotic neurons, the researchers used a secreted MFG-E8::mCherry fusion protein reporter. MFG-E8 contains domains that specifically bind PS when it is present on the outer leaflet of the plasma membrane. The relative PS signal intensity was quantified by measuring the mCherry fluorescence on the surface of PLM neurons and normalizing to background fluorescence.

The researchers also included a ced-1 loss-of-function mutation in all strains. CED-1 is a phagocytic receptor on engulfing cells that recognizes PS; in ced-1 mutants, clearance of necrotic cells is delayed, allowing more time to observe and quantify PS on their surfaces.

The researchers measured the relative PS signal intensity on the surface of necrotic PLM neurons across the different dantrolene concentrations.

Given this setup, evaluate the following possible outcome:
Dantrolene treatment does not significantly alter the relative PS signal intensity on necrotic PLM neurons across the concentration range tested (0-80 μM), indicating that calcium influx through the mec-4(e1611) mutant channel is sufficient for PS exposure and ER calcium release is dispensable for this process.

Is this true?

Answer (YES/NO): NO